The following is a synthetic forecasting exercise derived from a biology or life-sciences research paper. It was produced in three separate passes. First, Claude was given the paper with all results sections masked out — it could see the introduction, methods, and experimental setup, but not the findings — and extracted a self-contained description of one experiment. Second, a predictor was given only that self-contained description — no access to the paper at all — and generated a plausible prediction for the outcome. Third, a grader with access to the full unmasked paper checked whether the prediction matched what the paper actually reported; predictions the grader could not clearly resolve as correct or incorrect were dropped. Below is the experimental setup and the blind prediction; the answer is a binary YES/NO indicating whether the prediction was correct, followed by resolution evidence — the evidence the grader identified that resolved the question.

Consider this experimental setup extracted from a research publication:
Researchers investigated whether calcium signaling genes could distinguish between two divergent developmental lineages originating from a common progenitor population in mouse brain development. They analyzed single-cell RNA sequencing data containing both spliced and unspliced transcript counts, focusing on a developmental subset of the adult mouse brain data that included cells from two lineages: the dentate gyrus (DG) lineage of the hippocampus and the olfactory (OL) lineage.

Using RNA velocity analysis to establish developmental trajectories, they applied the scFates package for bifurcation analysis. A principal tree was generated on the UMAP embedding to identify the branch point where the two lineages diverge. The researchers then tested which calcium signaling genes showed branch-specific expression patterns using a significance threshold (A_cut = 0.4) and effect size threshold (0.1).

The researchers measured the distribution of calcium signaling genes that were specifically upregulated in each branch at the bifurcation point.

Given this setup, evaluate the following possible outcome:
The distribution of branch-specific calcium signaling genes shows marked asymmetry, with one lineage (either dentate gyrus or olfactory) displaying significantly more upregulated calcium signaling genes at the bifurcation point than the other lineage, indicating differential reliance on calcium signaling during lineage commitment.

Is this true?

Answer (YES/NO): NO